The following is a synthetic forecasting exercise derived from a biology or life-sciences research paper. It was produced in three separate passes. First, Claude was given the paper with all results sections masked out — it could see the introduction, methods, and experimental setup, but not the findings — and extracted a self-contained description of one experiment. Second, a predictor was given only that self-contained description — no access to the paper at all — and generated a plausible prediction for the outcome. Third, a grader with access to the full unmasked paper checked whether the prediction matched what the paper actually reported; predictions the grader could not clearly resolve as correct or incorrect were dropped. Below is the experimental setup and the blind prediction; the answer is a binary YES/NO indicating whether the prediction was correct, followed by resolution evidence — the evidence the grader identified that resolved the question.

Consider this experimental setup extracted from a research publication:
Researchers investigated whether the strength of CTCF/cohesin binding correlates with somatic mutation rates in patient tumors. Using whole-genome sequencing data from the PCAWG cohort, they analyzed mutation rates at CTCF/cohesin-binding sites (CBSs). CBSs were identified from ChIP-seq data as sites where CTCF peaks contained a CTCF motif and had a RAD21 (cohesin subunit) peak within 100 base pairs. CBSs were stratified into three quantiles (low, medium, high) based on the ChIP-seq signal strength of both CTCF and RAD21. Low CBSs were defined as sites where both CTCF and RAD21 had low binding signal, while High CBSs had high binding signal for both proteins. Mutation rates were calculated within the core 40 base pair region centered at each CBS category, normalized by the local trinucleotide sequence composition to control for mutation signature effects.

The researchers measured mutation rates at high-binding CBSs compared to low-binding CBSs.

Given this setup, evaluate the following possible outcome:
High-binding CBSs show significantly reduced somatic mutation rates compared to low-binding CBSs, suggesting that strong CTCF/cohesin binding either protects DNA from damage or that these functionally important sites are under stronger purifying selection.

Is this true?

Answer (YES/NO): NO